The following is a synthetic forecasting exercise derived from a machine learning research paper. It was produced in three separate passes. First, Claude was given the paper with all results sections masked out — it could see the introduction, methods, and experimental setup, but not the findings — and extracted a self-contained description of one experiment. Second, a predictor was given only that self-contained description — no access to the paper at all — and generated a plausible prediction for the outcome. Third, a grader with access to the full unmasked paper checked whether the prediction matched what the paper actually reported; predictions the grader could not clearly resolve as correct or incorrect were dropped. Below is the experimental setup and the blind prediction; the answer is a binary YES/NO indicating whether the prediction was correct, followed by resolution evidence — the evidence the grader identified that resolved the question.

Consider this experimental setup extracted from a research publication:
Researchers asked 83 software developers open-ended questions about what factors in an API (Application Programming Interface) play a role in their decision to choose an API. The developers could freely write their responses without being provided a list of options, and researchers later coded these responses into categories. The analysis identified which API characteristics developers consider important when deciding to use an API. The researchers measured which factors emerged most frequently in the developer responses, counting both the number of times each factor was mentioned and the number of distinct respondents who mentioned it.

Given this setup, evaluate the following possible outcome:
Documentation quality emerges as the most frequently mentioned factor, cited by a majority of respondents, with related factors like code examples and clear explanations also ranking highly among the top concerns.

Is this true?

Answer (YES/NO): NO